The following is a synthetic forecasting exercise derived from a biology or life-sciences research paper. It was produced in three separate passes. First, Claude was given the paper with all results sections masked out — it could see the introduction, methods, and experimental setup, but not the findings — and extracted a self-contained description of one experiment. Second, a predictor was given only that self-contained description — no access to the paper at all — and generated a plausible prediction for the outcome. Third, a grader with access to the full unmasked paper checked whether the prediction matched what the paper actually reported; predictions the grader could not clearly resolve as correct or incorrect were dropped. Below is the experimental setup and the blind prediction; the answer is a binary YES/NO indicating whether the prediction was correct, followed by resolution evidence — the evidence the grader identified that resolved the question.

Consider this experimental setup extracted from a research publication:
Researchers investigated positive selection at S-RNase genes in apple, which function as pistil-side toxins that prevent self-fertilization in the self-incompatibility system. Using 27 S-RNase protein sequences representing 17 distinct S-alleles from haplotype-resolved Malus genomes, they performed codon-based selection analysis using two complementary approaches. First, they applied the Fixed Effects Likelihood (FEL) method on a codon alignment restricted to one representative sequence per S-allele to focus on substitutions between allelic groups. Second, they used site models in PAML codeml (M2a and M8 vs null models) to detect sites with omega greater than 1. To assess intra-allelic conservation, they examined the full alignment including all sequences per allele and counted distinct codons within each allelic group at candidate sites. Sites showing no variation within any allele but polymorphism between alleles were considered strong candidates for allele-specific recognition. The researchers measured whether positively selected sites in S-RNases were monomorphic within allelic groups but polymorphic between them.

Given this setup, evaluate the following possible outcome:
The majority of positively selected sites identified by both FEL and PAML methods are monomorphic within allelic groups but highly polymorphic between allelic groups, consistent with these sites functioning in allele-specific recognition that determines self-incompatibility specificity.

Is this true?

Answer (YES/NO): YES